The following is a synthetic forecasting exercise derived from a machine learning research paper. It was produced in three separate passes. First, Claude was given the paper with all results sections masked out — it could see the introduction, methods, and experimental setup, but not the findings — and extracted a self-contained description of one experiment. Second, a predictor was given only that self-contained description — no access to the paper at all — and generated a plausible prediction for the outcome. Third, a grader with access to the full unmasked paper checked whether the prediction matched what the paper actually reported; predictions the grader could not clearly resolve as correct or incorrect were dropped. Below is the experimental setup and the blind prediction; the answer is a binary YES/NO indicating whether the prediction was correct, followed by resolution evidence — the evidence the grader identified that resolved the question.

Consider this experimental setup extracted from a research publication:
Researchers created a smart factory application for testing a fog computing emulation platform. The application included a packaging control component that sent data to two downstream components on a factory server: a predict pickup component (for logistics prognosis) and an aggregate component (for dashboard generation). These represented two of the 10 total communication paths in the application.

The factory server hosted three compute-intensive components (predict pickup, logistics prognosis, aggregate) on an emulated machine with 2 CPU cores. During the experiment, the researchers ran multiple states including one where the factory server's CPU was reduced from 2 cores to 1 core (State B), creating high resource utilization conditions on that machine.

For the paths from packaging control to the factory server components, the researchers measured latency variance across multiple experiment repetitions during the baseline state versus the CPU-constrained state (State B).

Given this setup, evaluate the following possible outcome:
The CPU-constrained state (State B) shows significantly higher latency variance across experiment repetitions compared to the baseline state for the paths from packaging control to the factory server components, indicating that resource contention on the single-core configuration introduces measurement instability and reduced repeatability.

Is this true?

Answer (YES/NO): YES